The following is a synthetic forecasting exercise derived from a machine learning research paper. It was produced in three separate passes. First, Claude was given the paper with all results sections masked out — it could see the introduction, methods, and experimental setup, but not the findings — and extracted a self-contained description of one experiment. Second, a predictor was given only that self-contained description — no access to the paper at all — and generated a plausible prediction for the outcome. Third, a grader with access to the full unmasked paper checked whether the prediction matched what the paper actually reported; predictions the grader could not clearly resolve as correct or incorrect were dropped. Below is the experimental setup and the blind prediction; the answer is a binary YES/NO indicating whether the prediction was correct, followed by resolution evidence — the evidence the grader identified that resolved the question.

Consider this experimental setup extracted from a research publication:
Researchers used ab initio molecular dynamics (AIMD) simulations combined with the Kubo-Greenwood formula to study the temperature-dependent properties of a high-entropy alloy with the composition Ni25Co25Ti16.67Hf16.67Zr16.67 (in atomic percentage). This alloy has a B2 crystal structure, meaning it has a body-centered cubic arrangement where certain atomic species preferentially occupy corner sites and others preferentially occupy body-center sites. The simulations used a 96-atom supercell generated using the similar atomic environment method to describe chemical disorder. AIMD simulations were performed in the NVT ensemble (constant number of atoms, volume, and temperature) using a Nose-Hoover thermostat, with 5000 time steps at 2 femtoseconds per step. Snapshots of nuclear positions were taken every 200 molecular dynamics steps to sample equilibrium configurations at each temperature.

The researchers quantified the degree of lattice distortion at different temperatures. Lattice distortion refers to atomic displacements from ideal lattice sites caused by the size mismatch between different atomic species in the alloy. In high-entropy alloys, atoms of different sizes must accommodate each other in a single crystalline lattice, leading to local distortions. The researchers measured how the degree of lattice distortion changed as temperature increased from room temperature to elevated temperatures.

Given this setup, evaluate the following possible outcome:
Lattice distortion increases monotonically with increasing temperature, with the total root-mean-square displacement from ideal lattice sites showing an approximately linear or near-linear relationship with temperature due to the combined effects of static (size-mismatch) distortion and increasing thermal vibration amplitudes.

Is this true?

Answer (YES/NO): NO